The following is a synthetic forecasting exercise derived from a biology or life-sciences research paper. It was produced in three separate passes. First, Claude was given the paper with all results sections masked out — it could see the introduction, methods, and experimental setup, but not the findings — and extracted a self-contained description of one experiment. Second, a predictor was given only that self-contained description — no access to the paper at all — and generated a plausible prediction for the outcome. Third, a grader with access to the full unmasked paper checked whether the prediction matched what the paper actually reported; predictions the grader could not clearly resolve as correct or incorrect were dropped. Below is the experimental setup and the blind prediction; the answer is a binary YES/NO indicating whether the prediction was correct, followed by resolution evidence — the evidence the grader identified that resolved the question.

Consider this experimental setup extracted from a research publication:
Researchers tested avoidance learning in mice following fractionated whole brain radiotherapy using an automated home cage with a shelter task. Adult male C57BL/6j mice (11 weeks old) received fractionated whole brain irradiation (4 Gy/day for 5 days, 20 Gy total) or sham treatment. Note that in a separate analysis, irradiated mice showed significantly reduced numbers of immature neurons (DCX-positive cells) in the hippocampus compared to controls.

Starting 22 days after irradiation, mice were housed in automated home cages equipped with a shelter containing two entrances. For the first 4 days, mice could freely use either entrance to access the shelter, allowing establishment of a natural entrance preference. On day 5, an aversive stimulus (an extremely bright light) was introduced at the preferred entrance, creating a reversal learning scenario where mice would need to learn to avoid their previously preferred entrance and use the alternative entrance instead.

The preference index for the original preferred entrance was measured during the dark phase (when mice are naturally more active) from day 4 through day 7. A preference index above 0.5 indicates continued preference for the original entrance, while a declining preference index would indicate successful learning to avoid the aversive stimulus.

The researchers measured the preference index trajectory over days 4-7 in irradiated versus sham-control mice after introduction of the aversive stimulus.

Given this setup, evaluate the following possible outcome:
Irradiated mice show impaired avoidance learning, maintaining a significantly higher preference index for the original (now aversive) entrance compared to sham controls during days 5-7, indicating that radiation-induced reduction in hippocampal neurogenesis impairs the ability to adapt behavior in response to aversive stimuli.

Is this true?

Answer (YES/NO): YES